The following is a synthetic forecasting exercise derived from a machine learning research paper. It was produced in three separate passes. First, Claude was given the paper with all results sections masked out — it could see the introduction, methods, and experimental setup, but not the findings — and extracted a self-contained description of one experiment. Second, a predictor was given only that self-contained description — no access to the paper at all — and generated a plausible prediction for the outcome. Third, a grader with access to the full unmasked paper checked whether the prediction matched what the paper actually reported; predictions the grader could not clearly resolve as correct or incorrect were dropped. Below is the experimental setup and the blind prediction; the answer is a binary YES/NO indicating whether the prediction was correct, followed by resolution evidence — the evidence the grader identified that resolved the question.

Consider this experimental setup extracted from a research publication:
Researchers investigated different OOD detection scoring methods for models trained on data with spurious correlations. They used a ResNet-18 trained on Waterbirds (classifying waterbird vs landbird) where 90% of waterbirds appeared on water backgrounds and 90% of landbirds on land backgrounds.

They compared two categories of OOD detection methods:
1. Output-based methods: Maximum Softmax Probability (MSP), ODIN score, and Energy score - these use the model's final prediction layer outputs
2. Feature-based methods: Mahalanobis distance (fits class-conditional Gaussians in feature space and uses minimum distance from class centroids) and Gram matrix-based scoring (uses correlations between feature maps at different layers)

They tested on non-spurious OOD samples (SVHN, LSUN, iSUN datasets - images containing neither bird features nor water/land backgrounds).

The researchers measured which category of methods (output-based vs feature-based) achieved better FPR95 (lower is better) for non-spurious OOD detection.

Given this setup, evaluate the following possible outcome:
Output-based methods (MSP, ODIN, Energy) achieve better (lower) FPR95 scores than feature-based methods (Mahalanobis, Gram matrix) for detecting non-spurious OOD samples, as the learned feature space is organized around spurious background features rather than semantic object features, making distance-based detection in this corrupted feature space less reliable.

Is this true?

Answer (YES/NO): NO